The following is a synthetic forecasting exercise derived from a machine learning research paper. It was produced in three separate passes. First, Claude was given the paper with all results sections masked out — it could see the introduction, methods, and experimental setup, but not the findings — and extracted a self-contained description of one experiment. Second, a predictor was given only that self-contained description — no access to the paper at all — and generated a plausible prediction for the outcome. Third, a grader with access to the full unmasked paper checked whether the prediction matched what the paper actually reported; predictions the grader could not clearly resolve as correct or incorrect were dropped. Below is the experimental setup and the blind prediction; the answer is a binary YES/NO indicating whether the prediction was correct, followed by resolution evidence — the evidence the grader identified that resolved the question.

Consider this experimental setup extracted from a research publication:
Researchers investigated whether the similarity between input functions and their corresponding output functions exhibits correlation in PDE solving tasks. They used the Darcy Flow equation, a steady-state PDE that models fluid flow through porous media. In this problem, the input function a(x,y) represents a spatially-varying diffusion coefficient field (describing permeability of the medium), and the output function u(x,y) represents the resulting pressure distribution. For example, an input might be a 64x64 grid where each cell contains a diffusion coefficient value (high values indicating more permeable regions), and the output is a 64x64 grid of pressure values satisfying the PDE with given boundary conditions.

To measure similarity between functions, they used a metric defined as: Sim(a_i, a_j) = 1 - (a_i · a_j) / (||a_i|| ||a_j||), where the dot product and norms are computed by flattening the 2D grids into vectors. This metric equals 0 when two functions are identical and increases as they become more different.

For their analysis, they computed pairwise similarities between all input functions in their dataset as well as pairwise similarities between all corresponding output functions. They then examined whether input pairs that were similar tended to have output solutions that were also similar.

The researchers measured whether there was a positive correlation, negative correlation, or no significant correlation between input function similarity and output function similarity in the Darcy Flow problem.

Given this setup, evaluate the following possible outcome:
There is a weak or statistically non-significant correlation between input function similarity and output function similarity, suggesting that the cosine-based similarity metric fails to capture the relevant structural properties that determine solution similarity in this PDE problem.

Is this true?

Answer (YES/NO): NO